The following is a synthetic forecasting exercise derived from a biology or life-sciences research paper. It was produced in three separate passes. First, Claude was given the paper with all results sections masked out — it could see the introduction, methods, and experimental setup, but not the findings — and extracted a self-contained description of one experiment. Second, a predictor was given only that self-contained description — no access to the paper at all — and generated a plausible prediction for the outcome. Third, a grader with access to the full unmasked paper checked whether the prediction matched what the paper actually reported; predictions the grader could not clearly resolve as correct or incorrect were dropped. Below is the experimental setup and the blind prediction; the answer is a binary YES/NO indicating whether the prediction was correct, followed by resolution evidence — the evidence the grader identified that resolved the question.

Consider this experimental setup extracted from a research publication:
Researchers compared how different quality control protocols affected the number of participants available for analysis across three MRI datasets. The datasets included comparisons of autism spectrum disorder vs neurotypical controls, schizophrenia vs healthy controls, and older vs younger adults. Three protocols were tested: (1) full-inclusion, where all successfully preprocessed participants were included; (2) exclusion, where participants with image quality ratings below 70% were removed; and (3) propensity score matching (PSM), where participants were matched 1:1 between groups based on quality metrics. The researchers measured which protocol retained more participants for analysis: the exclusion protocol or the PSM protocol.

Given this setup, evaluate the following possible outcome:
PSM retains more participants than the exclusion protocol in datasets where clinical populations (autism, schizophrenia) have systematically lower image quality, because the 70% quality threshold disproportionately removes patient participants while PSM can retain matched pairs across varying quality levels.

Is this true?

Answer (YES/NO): YES